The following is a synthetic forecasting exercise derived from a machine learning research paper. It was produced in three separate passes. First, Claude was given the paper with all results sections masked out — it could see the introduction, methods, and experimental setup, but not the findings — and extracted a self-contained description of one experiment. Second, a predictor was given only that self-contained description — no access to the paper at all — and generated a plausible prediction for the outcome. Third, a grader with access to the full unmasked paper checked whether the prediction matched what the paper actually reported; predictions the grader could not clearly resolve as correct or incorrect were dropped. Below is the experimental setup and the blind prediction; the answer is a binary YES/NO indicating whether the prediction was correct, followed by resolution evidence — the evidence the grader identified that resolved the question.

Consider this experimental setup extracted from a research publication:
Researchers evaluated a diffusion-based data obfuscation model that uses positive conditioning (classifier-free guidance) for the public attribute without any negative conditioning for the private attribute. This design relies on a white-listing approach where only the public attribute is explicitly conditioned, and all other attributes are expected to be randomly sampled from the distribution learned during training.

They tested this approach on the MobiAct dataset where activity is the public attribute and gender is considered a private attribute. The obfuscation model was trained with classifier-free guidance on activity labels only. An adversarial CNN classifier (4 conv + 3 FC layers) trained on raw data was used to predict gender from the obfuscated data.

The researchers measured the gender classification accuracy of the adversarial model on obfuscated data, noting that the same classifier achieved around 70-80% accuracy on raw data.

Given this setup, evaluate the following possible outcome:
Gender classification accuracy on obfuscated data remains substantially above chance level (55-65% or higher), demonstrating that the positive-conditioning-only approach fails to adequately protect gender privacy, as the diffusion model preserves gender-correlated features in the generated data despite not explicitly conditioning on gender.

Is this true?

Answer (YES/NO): YES